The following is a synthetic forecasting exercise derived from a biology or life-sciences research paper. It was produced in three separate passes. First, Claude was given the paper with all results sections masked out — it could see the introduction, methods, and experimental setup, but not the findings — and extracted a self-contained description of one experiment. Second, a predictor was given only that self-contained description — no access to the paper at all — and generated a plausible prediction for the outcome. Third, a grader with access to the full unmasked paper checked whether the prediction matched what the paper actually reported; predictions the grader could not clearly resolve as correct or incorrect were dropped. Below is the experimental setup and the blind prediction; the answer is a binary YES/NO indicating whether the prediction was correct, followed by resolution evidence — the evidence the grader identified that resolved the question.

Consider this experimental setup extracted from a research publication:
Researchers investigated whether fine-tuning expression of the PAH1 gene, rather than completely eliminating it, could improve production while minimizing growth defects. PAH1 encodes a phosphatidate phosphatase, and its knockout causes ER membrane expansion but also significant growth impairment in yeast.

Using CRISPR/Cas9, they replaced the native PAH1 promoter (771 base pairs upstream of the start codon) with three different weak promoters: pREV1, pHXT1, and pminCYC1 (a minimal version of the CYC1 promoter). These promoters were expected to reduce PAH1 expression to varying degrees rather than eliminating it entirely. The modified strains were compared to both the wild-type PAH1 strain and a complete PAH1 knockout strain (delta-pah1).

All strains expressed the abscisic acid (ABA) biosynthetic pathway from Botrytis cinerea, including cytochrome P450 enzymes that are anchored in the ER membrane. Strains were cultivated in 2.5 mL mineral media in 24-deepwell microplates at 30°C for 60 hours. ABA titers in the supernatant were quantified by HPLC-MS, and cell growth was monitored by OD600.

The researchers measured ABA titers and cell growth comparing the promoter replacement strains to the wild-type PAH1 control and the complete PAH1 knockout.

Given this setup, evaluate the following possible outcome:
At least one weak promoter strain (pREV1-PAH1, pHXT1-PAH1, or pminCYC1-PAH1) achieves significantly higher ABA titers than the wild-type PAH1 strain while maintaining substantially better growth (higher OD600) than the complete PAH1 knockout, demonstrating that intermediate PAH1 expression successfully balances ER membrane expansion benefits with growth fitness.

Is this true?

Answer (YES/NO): YES